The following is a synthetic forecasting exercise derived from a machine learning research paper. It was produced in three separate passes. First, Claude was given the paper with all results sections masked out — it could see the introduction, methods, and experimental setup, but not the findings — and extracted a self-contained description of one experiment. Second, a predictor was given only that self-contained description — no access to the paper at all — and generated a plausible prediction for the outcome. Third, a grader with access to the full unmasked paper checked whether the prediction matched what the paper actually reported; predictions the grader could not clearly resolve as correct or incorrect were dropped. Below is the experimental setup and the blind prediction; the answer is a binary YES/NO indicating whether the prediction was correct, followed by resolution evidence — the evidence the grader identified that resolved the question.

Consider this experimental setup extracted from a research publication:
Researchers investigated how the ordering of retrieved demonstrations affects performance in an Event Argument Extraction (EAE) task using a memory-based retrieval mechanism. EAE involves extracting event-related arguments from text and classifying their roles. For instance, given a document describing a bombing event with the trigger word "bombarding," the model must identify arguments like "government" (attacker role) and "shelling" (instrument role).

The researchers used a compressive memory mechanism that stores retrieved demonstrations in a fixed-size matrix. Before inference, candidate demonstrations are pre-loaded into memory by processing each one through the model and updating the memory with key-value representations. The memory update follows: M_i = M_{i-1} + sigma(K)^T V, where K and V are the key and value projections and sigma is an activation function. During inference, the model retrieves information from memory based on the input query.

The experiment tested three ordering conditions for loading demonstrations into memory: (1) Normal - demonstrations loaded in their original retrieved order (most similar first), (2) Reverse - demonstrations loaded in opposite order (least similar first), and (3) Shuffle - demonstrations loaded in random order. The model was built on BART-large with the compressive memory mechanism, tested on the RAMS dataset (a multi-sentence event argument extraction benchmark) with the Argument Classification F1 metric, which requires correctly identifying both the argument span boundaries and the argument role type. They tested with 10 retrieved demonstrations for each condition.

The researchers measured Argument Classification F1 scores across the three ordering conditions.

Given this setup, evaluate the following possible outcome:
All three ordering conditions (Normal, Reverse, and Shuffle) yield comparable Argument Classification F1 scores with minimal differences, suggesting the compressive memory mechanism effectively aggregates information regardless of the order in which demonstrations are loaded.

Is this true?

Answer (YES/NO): YES